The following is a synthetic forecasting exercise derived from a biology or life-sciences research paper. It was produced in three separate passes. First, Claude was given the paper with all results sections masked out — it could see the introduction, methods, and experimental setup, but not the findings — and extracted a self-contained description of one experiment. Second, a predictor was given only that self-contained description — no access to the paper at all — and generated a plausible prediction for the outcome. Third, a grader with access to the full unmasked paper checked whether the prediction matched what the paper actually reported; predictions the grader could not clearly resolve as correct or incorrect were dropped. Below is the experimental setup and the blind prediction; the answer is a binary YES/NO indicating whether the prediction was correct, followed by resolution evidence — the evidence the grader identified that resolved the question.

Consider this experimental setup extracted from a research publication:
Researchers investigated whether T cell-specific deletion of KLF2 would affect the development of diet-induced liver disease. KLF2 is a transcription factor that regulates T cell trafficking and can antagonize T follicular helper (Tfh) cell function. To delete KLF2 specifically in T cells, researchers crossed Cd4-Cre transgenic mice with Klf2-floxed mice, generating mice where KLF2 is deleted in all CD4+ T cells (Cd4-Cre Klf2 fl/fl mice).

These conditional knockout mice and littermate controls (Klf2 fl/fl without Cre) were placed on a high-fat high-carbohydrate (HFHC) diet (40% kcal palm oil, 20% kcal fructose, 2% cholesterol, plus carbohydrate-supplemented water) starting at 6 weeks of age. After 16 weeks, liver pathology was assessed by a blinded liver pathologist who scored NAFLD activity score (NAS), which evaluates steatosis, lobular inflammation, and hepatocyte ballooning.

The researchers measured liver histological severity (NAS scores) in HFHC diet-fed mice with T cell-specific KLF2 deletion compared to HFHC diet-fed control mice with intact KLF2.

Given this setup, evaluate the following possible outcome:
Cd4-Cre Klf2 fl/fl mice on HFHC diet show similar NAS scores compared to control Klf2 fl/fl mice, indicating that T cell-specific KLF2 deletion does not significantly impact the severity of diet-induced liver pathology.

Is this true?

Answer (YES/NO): NO